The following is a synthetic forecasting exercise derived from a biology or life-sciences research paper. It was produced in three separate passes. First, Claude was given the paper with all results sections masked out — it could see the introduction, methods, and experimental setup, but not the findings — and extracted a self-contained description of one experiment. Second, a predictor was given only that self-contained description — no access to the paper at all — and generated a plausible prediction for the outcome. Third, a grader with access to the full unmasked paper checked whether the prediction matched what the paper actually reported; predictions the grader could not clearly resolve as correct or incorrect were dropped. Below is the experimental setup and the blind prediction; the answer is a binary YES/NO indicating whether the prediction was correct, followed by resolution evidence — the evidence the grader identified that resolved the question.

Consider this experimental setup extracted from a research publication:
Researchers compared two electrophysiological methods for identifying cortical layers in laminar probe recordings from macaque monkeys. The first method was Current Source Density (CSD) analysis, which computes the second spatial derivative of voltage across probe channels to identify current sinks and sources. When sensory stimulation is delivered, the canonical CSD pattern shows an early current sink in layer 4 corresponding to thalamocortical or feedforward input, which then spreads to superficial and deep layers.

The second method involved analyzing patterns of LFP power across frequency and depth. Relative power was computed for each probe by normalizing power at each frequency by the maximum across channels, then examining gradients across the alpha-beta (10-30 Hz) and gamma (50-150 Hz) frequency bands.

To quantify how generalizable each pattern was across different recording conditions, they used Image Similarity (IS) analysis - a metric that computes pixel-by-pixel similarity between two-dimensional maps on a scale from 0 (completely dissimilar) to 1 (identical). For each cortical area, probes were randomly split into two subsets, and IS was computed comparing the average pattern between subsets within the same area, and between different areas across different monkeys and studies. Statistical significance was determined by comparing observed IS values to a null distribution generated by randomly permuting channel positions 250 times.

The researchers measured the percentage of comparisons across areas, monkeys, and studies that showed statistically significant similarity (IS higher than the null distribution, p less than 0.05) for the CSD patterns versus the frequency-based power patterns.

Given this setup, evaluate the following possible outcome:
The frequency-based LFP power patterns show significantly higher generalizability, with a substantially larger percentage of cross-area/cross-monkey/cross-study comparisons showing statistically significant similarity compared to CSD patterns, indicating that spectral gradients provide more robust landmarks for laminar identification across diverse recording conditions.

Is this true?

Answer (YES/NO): YES